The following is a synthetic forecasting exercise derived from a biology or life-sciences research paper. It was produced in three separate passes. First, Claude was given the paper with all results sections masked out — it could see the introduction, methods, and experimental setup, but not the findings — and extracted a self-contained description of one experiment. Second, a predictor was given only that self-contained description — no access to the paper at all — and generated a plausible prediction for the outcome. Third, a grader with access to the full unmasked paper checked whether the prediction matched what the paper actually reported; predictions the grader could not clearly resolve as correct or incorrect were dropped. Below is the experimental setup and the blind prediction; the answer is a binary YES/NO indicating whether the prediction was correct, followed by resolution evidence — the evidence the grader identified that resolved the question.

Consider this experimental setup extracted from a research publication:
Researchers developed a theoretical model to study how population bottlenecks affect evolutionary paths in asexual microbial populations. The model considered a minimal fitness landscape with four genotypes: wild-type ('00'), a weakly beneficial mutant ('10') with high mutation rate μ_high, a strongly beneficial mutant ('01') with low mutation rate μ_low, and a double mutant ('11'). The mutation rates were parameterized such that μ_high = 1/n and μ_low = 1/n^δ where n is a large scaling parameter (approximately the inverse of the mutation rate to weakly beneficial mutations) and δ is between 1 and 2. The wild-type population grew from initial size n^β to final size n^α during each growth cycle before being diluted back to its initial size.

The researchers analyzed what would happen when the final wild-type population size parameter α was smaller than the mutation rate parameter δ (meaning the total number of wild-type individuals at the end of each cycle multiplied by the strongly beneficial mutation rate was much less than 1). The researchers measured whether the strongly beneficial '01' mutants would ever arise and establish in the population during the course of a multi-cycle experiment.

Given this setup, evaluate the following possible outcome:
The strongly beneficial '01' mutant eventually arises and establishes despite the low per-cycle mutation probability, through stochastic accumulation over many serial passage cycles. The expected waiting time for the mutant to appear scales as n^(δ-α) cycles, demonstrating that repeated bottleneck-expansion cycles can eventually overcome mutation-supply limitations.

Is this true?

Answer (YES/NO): NO